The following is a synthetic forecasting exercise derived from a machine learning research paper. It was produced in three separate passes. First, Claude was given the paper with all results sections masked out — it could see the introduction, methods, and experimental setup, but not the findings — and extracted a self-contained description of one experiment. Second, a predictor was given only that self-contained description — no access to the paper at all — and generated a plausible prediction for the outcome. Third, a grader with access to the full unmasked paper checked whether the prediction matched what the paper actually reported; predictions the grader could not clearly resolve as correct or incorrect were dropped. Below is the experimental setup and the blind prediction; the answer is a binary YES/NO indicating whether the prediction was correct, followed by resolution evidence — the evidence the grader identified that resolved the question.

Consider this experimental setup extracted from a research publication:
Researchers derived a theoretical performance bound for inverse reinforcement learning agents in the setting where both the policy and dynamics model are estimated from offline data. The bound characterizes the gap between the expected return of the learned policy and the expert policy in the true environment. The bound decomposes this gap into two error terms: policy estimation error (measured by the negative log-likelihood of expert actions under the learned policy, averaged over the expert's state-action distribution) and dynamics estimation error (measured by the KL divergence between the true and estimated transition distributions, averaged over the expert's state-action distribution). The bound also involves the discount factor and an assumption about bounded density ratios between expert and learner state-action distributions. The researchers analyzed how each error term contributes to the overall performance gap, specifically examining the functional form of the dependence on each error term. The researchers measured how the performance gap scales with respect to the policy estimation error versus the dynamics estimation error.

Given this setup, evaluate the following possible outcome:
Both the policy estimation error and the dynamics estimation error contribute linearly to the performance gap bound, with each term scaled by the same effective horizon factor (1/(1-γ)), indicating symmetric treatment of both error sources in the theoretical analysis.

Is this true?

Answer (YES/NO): NO